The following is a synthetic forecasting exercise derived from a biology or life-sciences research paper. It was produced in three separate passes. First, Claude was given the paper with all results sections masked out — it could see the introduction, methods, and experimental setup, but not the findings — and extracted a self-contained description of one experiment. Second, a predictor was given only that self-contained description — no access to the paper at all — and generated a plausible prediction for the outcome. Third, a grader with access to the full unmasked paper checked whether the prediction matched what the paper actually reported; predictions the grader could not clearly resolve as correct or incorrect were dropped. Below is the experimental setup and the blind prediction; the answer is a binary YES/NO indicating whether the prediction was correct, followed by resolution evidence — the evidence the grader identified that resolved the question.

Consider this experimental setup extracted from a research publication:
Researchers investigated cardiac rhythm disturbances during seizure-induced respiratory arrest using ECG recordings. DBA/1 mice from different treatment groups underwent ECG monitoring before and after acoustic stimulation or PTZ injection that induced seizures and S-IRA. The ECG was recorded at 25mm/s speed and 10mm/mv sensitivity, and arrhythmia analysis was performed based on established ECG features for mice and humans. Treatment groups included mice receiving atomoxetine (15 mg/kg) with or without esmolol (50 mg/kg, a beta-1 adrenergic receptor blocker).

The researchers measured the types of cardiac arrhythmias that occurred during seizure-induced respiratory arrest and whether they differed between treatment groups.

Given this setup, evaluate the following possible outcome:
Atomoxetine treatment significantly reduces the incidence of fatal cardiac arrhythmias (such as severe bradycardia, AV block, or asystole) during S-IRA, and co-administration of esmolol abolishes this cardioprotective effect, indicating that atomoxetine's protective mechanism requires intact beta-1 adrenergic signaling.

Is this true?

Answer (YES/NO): YES